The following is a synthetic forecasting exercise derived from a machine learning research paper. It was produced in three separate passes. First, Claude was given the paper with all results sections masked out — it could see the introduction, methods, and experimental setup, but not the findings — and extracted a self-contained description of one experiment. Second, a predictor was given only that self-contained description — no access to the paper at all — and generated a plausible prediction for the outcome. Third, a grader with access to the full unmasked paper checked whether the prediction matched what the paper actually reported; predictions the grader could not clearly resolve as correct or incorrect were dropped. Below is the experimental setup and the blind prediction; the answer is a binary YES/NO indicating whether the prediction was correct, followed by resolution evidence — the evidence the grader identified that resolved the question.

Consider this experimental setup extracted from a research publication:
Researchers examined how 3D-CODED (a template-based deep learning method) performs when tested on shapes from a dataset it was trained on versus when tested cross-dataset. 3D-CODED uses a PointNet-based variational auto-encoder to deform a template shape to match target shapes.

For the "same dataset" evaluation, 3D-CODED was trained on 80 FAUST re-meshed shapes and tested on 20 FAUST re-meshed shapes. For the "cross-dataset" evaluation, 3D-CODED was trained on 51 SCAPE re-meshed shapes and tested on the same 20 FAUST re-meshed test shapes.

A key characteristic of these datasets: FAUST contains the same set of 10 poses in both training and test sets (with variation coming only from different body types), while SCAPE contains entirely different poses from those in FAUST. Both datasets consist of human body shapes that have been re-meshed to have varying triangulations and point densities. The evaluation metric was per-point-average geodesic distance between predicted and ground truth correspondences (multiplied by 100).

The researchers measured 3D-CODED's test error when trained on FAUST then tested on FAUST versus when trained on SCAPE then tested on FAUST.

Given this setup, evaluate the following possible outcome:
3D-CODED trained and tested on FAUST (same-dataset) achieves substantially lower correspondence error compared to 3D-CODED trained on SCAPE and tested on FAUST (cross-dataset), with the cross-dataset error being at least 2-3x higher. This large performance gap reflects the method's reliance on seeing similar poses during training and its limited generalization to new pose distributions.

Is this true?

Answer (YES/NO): YES